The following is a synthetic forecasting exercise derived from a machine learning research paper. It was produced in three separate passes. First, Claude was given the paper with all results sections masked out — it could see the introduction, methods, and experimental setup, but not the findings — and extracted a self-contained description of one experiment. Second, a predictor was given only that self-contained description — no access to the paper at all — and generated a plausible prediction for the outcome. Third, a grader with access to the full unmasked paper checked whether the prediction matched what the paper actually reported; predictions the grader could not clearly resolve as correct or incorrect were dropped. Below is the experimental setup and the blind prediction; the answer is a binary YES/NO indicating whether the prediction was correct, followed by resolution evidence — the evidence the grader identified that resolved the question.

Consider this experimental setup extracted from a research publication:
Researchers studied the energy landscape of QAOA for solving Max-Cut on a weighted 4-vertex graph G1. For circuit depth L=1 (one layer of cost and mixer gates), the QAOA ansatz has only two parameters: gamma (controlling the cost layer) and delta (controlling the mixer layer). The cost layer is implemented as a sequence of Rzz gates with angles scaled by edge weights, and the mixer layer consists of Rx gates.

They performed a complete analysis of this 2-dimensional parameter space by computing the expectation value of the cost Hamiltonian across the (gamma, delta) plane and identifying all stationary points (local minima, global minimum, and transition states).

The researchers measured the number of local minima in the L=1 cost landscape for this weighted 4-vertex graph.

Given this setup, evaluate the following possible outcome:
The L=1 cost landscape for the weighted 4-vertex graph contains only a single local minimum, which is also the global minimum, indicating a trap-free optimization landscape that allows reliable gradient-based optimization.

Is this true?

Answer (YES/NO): NO